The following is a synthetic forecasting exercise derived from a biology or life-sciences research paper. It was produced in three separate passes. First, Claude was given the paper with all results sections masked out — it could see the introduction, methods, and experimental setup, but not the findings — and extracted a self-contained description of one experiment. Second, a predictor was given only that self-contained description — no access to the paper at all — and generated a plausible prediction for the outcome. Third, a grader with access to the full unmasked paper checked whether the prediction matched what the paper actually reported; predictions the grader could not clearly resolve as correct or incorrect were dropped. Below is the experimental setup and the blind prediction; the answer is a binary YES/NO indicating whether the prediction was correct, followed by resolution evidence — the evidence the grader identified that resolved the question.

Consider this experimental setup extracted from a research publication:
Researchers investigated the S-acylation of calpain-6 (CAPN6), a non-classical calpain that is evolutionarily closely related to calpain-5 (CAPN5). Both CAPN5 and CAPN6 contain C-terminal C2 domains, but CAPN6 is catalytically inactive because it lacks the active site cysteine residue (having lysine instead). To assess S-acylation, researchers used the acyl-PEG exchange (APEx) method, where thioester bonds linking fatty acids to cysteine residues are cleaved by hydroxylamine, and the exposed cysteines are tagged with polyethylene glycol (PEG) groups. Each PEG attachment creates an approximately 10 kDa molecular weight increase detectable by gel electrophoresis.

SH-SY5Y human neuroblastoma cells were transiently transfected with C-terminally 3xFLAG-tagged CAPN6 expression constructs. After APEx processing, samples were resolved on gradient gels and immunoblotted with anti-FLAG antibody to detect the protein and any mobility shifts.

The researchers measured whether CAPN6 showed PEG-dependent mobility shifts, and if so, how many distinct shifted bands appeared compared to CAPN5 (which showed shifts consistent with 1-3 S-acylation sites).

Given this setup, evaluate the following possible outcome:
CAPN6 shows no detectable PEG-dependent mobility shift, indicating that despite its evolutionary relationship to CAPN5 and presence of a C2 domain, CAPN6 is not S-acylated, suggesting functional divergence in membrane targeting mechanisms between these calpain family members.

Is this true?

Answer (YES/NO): NO